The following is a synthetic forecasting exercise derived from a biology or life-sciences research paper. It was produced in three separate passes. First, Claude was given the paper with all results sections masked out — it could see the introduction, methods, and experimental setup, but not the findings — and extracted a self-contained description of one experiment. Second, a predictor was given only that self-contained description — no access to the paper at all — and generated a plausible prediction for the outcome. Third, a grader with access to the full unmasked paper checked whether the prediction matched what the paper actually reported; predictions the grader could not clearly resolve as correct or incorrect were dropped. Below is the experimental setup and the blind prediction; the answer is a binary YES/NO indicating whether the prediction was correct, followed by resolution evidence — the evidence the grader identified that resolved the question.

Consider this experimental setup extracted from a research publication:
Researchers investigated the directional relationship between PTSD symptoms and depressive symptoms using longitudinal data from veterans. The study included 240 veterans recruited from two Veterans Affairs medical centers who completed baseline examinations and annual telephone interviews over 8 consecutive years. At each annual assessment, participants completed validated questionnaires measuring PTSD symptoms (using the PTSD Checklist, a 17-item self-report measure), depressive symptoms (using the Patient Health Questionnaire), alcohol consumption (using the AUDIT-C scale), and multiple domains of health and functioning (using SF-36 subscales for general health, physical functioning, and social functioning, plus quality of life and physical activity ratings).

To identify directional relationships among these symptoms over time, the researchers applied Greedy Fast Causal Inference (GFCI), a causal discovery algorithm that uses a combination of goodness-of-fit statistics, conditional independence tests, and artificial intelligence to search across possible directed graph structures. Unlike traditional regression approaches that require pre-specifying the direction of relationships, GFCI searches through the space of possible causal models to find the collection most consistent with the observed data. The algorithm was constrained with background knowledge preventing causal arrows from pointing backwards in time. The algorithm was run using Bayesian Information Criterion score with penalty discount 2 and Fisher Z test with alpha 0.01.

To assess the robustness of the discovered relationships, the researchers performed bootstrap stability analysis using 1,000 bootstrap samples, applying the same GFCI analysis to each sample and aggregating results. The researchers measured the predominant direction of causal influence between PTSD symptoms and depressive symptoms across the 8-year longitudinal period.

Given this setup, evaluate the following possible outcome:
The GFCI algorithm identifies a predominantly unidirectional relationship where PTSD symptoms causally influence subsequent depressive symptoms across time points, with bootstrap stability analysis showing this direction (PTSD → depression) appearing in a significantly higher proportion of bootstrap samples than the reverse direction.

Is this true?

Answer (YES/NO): YES